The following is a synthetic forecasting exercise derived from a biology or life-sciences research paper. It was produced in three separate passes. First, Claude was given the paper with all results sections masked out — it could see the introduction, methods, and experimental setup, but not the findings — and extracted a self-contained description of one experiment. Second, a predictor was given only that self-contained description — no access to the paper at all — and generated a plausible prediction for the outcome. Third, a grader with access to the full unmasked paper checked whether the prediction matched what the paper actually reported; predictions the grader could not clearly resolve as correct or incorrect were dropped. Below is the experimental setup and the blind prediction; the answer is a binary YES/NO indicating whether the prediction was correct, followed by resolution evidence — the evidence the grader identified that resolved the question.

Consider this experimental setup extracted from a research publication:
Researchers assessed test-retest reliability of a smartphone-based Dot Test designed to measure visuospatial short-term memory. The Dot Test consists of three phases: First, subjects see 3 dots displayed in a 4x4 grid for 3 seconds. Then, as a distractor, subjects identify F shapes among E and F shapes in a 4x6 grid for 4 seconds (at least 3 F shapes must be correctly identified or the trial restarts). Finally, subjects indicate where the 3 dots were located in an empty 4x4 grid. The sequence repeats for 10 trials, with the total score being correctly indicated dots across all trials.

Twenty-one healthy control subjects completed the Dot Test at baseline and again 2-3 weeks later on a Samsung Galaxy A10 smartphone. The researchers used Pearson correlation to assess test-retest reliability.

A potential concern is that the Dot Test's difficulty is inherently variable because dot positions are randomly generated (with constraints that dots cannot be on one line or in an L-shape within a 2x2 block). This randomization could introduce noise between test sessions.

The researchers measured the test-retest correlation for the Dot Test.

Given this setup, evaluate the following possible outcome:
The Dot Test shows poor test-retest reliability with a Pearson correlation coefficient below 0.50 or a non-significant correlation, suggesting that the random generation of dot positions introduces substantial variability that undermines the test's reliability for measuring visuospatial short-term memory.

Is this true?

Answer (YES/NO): NO